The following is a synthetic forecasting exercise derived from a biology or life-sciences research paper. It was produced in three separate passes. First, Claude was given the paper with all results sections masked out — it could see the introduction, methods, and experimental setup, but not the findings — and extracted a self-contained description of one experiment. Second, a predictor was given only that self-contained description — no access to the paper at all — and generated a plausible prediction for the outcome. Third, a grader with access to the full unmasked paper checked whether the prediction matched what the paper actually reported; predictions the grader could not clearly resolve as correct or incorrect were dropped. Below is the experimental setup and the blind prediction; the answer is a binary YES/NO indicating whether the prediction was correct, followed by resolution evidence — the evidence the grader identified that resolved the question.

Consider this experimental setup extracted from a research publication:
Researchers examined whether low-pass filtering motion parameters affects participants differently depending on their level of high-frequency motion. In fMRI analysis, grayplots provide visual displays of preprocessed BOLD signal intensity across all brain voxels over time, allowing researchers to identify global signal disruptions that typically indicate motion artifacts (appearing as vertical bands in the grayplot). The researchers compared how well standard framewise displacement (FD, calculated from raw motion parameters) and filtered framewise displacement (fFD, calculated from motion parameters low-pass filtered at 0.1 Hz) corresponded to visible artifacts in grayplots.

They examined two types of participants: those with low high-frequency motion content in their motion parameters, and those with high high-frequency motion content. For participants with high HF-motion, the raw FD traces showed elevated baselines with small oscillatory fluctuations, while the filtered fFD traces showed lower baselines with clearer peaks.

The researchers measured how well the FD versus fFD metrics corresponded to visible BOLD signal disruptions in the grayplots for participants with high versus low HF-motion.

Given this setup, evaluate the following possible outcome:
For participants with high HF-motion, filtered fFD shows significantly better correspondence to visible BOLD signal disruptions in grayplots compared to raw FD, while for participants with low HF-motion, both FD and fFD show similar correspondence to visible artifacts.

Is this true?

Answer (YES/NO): YES